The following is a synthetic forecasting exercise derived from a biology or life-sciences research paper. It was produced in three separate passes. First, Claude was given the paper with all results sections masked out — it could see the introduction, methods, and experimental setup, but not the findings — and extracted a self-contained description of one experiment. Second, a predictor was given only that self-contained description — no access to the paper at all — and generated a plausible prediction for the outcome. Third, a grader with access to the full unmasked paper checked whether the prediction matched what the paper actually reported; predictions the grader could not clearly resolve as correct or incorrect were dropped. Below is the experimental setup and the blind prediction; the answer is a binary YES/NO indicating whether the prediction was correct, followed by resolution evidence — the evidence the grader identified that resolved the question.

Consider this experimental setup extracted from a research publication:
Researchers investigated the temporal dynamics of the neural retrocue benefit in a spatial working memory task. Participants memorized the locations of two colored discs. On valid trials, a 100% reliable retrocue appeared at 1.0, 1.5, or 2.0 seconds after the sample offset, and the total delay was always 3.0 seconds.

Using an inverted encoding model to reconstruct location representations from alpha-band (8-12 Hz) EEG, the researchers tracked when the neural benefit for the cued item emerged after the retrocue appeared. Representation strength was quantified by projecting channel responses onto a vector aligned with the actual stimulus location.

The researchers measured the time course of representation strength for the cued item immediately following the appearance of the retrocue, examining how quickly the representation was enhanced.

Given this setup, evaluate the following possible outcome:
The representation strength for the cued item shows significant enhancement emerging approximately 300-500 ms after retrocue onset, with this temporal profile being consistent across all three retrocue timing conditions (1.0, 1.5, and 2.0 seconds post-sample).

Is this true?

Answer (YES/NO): NO